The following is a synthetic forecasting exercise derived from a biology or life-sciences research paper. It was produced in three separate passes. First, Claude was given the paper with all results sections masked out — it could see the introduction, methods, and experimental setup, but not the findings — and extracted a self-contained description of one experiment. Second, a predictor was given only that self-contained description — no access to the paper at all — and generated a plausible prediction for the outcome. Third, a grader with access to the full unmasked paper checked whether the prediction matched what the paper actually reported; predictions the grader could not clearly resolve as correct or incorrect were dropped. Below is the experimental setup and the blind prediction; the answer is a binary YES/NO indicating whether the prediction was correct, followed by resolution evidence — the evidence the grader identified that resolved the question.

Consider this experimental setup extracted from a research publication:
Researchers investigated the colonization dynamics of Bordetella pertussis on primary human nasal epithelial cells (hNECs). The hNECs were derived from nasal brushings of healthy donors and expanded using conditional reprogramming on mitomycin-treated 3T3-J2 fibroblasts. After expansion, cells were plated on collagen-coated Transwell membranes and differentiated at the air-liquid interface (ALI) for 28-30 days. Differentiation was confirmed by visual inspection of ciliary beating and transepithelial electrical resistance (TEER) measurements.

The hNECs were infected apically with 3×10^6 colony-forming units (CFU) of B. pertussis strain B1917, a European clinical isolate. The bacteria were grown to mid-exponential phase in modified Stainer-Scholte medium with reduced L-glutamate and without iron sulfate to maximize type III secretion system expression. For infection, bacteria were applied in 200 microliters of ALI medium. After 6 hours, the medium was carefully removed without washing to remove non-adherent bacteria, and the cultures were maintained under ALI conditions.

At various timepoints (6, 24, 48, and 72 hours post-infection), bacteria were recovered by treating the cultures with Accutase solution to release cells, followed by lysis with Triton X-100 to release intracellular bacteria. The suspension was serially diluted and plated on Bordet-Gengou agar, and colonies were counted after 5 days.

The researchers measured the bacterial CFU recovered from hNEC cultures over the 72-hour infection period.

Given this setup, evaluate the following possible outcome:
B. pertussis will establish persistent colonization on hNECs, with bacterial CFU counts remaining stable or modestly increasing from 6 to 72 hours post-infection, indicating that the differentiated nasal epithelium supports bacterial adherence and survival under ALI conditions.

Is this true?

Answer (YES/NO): NO